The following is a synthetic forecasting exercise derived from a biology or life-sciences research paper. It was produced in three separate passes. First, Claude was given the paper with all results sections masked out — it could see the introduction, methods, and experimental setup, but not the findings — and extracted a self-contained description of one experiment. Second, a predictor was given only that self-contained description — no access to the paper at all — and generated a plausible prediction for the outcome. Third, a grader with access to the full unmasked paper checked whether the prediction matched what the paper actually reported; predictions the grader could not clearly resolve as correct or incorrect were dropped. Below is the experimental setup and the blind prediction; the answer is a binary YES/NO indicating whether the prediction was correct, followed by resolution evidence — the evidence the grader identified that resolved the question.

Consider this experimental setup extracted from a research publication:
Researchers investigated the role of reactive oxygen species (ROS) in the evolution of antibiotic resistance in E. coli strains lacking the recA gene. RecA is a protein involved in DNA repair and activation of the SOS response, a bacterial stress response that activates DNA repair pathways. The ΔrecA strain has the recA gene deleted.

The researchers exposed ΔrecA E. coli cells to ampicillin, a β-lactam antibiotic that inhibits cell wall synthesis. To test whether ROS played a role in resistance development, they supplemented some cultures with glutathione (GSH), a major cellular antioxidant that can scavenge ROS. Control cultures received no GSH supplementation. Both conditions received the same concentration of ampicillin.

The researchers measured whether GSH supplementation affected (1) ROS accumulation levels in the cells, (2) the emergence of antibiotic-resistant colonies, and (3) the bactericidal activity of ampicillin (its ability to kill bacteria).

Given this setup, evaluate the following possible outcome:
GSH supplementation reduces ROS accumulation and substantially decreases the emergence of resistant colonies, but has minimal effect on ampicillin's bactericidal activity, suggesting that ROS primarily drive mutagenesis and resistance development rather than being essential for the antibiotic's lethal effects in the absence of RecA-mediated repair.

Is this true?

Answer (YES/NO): YES